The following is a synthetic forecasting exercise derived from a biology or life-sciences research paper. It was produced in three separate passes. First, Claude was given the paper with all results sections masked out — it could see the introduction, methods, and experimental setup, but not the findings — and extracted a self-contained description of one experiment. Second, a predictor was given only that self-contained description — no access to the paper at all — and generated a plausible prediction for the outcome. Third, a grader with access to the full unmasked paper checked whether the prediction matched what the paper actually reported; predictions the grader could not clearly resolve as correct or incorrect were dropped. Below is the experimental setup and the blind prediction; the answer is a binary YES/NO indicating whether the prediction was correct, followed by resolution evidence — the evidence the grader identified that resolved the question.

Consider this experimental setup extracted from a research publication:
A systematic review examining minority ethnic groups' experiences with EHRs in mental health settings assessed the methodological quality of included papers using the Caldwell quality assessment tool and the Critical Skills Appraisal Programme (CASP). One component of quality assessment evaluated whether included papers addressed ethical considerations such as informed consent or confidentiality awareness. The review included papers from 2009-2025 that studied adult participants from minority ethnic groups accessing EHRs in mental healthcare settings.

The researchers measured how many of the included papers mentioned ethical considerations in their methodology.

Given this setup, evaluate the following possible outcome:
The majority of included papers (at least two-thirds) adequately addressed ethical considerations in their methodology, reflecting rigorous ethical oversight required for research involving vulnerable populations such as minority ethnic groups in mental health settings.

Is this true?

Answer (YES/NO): NO